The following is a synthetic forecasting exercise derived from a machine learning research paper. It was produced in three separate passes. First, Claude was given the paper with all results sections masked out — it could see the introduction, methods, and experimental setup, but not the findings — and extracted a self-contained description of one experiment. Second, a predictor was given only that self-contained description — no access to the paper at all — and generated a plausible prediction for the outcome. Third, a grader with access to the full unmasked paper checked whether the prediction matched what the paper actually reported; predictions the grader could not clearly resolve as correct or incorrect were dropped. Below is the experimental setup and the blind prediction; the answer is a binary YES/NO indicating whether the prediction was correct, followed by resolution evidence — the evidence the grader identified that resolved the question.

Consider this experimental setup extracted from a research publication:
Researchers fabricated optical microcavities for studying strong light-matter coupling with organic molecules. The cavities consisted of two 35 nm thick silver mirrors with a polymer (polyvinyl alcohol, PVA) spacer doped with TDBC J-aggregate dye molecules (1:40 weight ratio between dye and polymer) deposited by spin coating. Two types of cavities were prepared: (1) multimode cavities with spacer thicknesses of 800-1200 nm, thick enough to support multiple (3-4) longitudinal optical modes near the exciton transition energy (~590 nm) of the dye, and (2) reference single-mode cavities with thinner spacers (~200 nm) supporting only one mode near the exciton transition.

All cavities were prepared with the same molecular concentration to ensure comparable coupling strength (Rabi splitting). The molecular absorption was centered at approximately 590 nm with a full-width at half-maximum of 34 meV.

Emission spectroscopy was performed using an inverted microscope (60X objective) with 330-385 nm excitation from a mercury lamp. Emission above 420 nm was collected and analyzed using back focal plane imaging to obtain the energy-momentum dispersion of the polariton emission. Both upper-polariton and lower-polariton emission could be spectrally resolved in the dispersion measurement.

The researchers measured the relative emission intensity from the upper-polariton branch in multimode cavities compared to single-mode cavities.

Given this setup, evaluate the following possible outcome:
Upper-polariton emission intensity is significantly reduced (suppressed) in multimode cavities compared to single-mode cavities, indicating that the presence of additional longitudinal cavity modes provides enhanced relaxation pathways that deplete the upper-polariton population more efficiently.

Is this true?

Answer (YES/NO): NO